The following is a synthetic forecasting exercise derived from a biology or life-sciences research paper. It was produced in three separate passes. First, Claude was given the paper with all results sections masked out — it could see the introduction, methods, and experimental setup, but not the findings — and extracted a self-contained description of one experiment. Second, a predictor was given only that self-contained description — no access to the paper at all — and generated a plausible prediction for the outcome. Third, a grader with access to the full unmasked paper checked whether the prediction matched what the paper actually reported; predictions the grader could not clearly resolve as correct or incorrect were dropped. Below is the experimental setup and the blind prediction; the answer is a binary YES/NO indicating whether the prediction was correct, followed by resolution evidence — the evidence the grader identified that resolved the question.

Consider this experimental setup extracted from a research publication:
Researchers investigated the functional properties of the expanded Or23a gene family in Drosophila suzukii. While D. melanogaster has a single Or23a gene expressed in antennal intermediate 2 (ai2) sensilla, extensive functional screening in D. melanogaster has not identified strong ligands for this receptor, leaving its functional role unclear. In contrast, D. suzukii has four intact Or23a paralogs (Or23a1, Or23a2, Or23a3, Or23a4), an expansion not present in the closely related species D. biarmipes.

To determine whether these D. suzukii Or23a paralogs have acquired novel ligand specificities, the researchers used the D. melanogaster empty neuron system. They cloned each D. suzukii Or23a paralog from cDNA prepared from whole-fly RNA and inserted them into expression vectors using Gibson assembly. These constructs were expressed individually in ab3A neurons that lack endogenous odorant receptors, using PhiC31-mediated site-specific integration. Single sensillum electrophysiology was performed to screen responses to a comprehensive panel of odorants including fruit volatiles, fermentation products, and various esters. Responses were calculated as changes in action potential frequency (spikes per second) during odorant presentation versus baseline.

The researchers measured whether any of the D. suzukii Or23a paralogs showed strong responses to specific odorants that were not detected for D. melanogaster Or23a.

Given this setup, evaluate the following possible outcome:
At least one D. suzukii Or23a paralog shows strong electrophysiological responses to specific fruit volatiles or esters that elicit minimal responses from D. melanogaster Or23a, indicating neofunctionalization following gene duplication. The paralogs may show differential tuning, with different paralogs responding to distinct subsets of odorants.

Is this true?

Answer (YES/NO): NO